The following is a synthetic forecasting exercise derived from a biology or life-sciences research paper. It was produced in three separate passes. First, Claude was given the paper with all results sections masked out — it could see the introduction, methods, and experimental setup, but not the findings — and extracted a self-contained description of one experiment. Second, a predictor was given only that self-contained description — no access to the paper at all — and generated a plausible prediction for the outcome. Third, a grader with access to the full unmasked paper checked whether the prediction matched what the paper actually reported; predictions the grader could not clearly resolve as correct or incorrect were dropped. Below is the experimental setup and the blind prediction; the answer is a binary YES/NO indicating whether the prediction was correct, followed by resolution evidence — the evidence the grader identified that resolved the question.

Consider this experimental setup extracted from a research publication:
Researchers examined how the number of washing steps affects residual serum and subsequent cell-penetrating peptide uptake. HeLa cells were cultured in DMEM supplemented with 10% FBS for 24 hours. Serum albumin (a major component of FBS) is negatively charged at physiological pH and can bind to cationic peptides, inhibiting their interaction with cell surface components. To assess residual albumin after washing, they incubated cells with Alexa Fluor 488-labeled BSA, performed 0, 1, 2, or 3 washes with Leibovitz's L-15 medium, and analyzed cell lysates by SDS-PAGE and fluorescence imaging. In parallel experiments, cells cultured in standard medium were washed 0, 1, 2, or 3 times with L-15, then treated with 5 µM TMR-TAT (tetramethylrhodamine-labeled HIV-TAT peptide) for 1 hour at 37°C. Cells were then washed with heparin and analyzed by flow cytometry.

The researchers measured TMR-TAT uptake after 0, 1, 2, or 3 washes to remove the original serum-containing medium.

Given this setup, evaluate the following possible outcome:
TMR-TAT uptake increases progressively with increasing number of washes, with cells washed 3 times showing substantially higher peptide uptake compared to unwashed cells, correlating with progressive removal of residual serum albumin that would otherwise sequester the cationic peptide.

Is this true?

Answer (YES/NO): NO